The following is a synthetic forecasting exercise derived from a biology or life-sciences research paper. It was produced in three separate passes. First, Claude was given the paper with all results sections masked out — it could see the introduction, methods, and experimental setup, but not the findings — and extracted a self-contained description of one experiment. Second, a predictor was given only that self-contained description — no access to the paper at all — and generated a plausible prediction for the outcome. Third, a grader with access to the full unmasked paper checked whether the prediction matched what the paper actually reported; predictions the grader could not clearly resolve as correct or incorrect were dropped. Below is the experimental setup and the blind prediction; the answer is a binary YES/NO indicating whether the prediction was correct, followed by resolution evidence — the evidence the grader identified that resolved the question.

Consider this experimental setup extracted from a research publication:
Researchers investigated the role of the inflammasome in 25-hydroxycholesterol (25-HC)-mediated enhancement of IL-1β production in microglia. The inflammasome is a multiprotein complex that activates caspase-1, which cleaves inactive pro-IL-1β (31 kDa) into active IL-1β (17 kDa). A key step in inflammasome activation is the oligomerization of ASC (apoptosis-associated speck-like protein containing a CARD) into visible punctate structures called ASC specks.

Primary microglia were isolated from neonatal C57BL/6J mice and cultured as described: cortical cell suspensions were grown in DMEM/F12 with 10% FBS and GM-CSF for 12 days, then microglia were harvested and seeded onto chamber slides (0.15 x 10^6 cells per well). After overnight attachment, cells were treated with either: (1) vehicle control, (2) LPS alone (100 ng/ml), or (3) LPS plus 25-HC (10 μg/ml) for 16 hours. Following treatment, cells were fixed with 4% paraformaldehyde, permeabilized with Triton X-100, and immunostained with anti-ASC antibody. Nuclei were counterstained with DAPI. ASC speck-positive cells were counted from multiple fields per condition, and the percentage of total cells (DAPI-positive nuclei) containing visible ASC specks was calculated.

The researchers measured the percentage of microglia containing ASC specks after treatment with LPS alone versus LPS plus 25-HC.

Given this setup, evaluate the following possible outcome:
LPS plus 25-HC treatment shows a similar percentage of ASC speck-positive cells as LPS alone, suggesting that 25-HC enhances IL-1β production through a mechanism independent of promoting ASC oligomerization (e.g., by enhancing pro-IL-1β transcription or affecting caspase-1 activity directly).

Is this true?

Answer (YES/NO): NO